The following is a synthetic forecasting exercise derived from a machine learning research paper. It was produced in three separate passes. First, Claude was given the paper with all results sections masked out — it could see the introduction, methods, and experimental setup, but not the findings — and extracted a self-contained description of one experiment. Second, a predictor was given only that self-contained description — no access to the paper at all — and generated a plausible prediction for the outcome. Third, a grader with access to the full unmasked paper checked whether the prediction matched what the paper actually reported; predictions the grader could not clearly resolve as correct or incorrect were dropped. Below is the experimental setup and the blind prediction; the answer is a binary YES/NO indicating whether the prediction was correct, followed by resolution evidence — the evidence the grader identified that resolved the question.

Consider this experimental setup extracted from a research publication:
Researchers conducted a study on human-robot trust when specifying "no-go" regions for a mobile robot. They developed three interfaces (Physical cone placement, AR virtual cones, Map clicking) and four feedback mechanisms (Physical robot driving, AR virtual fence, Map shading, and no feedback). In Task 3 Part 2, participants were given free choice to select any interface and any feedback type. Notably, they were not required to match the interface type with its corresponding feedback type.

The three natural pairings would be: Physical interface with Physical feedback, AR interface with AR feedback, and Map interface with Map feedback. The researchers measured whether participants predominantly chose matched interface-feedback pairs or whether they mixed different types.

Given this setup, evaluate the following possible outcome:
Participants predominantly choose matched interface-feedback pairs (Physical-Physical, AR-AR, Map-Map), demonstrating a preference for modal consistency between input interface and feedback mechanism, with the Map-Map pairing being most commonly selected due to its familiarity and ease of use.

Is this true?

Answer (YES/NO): NO